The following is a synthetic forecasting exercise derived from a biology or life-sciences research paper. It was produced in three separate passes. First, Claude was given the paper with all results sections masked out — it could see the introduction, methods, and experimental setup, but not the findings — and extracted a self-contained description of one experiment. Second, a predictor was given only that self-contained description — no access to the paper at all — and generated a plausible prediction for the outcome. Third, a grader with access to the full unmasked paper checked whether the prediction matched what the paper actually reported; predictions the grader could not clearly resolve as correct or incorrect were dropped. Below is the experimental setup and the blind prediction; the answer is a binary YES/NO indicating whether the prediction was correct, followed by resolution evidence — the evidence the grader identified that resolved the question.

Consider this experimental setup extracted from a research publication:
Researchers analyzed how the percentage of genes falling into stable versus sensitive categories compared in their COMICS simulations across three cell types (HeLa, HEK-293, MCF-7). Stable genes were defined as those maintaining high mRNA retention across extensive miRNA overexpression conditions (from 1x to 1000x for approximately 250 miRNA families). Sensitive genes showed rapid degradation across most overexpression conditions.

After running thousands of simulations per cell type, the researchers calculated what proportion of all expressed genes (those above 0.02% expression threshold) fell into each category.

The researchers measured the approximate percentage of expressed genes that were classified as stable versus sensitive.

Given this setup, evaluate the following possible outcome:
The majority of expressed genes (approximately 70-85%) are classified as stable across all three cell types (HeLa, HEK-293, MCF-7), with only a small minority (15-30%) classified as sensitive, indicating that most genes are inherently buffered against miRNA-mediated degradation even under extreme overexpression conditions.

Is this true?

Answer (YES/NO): NO